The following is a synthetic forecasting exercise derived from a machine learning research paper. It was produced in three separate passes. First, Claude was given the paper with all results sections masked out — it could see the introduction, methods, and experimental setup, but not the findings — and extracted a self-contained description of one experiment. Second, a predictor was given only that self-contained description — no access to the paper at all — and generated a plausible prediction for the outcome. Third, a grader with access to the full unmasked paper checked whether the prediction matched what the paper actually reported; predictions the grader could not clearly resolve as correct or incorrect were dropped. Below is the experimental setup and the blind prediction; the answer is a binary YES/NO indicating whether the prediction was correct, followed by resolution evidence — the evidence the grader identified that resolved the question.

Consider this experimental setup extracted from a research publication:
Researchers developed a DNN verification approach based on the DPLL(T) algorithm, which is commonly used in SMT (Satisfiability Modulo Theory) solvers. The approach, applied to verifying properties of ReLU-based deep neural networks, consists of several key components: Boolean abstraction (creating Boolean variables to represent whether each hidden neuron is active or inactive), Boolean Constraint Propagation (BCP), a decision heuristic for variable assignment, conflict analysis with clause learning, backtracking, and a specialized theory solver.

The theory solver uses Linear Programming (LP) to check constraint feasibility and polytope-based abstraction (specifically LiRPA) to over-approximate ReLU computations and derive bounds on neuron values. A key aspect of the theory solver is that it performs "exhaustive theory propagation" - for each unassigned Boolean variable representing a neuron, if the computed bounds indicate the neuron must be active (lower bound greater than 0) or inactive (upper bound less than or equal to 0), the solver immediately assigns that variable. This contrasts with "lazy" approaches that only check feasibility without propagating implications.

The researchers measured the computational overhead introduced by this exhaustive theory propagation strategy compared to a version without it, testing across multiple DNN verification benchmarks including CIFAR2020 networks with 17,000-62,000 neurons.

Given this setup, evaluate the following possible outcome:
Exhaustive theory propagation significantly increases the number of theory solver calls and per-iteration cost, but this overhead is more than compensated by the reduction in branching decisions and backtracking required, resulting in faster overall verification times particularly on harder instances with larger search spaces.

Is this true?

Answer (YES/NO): NO